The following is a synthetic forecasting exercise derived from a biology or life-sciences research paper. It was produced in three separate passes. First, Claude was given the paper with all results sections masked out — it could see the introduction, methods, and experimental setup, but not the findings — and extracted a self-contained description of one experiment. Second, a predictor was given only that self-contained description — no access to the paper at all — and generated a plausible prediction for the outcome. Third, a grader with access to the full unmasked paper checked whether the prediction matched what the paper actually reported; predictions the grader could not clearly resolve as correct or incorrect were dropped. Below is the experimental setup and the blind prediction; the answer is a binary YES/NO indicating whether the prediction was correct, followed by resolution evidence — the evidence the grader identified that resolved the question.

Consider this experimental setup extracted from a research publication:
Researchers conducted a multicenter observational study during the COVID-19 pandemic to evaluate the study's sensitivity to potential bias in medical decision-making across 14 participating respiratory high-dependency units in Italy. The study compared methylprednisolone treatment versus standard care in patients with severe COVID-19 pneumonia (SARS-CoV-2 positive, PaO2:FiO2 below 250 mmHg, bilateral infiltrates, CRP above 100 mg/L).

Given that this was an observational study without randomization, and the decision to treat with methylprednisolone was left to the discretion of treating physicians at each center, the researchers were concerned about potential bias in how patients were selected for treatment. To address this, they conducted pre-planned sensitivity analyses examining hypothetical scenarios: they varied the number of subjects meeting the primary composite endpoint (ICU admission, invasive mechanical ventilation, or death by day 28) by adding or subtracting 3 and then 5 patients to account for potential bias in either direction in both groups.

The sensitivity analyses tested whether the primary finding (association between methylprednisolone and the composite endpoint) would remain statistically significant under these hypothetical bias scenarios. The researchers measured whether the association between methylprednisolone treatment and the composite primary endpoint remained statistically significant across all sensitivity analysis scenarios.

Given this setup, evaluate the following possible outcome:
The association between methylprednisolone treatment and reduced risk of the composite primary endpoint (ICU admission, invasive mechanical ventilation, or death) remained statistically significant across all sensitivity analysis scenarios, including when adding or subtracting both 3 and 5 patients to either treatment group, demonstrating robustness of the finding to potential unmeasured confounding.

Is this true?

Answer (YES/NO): YES